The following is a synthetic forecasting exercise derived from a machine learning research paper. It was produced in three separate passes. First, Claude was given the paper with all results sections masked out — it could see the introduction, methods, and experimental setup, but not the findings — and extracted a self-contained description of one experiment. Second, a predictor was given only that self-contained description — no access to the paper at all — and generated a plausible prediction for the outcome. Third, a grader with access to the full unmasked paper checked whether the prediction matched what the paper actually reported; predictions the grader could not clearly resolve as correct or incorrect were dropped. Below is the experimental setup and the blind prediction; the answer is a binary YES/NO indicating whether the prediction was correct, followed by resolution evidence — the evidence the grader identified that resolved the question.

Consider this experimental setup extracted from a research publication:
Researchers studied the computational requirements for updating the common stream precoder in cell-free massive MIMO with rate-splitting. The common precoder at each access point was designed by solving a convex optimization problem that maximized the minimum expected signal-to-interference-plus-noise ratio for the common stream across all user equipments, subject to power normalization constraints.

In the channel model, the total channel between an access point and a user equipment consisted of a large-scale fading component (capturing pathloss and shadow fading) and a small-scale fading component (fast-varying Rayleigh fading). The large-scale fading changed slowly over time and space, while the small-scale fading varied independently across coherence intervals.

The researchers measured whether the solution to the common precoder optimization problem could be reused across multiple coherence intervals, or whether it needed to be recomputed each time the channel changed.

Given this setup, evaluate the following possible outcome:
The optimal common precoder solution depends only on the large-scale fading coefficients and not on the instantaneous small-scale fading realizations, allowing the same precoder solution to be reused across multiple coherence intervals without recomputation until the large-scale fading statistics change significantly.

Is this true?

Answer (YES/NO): YES